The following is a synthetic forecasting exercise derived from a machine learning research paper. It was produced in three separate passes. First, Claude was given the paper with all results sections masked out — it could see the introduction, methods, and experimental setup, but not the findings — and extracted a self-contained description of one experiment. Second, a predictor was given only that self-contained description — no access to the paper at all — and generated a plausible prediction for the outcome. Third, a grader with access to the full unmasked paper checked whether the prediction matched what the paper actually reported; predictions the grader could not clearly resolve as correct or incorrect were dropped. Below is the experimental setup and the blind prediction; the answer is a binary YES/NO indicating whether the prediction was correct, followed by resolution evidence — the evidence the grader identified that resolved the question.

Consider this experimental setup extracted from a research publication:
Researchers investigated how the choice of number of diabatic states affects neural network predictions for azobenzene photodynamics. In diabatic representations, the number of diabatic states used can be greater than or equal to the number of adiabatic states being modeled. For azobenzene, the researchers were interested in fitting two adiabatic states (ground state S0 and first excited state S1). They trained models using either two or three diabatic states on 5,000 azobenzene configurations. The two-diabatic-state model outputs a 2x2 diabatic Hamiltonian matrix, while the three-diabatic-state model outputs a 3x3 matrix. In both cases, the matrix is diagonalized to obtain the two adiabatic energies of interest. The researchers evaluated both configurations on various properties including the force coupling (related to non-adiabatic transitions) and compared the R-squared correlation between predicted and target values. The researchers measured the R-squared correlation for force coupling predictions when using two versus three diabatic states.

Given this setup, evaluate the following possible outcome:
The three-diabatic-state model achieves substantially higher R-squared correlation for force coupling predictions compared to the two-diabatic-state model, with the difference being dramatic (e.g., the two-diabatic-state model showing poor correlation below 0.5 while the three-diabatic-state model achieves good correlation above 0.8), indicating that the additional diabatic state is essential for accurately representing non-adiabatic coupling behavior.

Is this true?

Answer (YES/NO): YES